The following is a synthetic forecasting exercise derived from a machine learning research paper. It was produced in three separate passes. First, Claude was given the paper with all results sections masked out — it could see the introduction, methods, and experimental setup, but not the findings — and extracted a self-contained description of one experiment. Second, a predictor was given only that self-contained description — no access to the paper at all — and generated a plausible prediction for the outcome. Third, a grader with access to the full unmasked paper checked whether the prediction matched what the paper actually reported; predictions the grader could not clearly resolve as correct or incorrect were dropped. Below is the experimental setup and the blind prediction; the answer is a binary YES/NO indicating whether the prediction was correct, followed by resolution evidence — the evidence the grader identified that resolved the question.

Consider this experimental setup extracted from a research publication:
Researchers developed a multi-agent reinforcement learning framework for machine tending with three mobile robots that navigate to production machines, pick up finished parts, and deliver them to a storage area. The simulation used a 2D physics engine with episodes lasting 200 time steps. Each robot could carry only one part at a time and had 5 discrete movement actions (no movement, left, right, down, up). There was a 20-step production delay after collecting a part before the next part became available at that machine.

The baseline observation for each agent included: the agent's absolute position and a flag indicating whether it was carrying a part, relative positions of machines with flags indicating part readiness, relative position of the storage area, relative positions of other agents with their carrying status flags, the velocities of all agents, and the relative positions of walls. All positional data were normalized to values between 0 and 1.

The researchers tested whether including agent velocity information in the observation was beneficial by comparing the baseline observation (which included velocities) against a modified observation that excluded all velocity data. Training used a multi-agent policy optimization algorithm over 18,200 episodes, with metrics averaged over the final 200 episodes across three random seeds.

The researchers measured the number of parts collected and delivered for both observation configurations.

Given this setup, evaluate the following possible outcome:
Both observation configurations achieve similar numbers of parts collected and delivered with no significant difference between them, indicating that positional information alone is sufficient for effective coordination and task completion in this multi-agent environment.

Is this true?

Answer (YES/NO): NO